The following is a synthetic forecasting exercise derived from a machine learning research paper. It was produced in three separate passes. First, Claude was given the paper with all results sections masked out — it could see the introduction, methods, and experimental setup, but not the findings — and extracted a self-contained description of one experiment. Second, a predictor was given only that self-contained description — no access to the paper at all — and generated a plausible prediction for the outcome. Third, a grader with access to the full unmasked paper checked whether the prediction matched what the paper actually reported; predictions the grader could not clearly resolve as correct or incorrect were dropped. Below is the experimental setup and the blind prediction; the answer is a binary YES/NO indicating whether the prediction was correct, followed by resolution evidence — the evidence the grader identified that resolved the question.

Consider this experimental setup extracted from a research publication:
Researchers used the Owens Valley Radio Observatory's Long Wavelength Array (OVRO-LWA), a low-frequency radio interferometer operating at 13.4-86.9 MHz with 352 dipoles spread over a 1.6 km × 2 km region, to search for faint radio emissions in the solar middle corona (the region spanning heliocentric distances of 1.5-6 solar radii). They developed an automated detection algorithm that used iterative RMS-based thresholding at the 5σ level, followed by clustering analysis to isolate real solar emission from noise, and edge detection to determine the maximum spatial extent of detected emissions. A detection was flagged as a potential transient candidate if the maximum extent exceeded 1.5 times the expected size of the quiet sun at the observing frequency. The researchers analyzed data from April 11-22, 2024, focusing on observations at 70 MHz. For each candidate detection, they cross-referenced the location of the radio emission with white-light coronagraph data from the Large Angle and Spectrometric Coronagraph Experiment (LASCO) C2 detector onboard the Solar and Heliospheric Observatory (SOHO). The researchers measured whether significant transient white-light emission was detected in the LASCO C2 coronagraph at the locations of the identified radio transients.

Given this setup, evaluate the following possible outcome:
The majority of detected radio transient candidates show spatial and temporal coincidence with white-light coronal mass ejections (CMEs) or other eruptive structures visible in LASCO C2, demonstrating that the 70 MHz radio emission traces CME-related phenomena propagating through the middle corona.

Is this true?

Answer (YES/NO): NO